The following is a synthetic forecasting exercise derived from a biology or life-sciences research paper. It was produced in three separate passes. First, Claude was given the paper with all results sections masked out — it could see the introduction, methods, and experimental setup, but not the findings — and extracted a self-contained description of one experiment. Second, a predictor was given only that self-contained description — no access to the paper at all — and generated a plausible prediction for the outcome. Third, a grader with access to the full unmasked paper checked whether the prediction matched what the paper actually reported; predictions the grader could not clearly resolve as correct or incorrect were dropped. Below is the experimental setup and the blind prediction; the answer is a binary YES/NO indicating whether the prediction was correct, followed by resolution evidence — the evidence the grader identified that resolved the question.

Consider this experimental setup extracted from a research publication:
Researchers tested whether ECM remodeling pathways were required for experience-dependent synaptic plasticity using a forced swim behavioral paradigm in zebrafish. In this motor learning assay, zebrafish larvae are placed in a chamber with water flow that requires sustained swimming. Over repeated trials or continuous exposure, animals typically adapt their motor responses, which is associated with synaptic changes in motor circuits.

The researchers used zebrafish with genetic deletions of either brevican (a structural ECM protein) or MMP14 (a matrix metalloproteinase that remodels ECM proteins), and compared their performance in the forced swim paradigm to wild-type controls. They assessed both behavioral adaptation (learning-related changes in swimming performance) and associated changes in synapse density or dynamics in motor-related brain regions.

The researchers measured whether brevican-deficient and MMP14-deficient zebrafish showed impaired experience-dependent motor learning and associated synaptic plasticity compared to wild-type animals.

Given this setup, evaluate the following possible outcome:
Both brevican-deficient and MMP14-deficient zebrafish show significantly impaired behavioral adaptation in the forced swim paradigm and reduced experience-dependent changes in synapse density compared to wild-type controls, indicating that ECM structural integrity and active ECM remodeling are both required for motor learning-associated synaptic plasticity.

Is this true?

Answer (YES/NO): NO